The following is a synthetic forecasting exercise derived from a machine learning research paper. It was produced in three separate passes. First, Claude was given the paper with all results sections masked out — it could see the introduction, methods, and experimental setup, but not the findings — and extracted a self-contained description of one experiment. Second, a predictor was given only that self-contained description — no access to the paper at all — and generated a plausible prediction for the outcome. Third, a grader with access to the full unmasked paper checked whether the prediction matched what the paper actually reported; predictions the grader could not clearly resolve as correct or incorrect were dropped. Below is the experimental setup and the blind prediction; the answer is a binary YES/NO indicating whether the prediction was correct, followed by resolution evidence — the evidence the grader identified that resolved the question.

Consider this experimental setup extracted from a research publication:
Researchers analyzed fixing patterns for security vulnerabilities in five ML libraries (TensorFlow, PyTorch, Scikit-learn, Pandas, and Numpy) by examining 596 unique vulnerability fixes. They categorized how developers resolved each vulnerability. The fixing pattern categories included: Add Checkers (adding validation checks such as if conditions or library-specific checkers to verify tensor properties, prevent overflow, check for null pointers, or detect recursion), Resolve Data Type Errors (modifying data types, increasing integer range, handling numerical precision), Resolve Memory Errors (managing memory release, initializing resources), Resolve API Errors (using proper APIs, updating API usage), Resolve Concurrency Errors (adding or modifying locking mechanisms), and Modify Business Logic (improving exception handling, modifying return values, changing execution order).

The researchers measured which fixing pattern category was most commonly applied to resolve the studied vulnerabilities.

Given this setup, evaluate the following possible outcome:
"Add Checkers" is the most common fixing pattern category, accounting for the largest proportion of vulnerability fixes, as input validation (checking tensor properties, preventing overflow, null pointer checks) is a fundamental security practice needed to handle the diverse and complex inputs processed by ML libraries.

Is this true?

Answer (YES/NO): YES